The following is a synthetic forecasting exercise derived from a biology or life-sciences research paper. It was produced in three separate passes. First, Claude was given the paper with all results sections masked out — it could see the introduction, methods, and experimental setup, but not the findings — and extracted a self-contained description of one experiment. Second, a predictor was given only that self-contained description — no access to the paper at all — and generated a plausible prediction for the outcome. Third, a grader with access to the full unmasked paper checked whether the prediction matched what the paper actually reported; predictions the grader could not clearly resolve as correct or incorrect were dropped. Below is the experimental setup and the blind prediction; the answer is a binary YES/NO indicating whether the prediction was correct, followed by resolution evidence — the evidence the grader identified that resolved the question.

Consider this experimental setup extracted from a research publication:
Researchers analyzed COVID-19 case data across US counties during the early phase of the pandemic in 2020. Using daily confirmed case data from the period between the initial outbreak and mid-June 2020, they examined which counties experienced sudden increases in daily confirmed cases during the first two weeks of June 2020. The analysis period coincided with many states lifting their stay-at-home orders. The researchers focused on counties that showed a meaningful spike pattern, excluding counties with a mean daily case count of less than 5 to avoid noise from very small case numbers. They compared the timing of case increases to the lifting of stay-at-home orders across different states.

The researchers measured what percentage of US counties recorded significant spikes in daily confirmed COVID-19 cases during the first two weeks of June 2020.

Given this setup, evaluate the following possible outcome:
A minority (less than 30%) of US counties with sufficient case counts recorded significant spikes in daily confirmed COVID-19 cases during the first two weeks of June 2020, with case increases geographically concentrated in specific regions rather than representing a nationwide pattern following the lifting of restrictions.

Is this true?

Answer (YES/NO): NO